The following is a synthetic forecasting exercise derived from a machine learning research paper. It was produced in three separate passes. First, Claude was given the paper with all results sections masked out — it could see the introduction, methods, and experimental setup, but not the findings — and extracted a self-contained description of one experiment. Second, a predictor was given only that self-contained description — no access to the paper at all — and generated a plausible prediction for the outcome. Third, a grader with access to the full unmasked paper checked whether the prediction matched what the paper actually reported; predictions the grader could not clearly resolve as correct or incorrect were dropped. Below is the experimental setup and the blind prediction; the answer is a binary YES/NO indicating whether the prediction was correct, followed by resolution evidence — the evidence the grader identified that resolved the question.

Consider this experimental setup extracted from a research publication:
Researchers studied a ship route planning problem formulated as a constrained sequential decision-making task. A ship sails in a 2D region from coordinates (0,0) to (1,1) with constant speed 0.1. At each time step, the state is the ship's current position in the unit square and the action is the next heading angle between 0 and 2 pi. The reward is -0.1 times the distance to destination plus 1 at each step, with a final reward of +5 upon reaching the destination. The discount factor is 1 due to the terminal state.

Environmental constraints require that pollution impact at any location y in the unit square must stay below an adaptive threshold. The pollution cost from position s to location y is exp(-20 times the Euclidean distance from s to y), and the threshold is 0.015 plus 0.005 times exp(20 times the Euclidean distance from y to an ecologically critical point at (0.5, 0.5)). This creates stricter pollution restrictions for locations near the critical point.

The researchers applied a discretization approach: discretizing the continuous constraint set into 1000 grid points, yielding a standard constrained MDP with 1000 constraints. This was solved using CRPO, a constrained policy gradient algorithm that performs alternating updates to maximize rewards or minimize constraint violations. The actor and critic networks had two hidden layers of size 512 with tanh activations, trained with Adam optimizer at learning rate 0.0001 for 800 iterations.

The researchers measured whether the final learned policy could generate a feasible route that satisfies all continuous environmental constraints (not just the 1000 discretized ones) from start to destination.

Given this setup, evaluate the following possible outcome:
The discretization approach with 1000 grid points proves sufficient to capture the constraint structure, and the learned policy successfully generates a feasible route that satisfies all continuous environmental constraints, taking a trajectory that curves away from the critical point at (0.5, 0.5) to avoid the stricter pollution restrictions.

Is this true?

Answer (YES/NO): NO